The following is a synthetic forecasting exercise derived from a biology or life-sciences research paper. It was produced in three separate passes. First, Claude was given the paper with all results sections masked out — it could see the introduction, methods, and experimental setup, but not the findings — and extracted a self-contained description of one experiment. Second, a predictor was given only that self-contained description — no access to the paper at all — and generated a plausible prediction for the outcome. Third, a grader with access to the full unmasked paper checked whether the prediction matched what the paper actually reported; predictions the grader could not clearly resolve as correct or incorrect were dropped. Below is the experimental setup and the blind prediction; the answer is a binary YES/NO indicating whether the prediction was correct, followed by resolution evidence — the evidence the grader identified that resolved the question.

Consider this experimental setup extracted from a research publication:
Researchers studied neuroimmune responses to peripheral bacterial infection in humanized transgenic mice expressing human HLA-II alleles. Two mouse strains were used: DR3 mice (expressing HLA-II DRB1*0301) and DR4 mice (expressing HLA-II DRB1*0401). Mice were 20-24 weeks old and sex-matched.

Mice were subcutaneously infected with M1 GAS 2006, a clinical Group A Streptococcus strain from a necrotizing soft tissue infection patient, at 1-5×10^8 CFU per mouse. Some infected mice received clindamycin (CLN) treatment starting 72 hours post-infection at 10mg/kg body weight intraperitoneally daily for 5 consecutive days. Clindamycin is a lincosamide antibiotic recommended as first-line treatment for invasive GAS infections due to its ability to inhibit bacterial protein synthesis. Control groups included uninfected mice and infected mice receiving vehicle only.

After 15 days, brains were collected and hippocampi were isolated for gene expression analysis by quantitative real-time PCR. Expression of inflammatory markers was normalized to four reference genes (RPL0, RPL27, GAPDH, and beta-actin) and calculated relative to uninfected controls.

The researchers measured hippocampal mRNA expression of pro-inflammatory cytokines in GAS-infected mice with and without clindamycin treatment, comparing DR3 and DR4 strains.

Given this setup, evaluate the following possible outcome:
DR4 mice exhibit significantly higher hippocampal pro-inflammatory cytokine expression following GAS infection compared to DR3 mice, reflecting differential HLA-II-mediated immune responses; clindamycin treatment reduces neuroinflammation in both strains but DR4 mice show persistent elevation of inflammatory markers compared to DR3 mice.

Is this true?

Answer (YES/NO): NO